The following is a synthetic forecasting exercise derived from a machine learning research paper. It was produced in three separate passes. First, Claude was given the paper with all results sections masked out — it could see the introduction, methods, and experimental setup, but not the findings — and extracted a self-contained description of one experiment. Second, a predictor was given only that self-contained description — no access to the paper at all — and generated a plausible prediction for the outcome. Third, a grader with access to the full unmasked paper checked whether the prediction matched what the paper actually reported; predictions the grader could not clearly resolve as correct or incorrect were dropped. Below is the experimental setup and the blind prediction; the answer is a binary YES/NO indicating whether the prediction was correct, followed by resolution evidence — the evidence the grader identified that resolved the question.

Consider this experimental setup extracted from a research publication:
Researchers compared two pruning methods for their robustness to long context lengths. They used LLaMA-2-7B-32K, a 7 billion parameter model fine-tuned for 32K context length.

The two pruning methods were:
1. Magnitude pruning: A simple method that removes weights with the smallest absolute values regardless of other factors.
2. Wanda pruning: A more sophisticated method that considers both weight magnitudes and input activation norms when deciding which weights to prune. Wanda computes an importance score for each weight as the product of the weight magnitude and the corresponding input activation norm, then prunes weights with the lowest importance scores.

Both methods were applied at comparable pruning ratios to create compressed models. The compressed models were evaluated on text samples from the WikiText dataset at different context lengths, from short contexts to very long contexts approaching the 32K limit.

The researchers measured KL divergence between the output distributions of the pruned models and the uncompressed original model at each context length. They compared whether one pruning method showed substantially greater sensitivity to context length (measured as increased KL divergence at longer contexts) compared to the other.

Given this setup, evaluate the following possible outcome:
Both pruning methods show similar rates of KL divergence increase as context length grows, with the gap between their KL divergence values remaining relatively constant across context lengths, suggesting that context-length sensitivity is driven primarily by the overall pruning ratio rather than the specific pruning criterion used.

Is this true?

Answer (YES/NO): NO